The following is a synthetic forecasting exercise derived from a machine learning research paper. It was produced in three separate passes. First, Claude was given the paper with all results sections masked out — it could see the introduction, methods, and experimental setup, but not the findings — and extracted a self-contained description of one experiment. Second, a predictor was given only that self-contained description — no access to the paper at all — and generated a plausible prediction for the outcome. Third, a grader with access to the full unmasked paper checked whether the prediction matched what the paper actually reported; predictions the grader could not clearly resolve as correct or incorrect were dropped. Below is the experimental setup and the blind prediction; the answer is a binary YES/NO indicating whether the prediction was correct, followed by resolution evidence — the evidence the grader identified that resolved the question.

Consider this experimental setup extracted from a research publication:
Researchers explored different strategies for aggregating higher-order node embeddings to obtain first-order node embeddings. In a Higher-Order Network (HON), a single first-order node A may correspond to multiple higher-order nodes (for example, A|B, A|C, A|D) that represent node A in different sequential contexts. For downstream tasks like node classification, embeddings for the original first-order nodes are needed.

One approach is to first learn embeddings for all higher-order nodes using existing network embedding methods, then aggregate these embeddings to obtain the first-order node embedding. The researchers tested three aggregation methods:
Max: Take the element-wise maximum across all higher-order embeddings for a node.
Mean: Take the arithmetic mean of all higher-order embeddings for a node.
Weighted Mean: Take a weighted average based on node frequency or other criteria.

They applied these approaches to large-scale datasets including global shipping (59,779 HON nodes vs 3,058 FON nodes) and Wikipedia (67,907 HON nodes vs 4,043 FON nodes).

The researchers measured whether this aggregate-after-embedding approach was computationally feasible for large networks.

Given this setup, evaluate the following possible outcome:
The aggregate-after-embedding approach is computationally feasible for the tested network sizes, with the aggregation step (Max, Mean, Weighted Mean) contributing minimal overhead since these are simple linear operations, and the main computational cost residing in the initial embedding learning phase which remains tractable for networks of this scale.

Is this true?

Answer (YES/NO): NO